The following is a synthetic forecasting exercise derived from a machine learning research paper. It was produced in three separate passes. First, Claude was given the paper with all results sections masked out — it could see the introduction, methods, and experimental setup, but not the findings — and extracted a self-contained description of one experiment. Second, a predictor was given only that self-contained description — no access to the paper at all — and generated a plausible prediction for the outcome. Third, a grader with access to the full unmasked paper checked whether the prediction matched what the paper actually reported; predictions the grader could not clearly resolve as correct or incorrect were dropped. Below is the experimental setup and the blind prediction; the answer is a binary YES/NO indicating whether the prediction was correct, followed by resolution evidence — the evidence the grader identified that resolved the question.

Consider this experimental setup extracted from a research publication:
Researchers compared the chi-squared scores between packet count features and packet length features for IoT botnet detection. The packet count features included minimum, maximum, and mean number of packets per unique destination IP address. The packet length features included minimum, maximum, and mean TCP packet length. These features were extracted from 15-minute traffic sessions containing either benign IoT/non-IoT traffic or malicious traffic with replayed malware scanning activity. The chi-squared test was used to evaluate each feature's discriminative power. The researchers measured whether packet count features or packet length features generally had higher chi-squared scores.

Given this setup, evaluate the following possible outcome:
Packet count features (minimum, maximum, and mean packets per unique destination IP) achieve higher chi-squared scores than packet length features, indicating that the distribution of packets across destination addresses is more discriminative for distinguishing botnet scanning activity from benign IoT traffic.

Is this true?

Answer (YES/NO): YES